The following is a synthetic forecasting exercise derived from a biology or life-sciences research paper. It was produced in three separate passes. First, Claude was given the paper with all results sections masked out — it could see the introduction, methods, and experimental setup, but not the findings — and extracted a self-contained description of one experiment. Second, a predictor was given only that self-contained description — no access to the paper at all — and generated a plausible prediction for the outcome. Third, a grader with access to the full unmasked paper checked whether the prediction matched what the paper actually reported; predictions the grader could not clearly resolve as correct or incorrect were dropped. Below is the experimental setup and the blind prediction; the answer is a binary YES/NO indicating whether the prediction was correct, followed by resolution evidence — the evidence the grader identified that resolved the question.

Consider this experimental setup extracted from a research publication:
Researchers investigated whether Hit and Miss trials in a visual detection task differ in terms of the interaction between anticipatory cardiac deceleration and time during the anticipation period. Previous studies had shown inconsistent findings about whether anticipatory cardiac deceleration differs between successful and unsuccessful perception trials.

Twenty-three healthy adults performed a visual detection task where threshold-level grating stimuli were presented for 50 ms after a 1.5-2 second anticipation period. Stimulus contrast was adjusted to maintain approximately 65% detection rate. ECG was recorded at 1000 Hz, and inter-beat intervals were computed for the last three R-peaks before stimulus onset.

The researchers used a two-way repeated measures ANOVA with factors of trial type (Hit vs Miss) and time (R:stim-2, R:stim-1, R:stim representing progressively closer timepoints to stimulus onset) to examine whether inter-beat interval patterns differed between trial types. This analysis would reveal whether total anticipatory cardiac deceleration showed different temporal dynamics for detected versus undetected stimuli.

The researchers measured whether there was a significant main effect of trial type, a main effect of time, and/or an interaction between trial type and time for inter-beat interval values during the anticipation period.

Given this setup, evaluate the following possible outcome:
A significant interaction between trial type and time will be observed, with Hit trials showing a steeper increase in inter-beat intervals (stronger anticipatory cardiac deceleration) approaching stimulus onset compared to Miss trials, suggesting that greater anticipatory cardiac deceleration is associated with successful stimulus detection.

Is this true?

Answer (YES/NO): NO